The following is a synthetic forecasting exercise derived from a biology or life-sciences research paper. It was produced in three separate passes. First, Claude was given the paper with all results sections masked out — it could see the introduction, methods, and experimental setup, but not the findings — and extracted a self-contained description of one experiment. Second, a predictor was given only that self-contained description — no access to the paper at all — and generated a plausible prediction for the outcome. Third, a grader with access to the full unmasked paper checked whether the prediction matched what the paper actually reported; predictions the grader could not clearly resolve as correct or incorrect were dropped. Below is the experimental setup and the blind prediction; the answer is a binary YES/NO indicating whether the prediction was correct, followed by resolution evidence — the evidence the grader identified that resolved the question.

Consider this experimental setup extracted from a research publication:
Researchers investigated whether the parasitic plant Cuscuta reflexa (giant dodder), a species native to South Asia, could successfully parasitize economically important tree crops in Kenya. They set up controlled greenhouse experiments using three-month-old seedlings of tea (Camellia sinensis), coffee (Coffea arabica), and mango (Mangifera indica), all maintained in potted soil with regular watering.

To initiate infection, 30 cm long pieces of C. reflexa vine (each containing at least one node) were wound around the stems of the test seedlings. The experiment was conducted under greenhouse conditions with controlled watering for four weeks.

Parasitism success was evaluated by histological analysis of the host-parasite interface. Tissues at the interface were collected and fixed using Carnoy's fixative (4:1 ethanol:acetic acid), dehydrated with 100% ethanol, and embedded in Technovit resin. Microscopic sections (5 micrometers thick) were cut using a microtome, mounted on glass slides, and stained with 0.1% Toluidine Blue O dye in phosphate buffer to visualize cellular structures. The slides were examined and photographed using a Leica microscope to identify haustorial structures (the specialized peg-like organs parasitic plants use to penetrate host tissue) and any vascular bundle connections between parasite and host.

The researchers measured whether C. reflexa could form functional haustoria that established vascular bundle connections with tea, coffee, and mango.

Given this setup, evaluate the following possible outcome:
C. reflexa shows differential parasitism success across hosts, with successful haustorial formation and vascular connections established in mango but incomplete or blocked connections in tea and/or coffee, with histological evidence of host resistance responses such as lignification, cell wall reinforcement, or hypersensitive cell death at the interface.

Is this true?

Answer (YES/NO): NO